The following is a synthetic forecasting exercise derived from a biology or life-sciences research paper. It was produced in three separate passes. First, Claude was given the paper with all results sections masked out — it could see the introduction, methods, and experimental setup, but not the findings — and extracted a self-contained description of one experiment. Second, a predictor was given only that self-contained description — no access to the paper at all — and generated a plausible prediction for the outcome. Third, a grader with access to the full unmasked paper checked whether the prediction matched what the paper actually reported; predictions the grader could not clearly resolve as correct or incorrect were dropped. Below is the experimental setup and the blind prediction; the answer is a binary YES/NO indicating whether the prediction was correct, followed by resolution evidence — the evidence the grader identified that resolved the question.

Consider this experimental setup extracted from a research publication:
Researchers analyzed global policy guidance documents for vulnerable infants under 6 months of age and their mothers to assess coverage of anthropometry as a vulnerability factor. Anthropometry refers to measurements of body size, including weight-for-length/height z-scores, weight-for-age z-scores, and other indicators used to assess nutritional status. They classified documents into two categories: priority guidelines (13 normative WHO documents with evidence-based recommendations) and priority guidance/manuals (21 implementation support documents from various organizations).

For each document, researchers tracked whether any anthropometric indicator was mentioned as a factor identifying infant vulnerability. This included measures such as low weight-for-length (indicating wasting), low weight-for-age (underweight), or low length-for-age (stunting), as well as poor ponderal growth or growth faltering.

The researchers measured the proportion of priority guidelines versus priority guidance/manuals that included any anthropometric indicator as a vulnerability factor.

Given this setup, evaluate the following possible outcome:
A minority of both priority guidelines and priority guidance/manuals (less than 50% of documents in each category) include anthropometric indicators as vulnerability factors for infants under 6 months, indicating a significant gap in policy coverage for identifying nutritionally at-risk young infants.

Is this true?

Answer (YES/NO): NO